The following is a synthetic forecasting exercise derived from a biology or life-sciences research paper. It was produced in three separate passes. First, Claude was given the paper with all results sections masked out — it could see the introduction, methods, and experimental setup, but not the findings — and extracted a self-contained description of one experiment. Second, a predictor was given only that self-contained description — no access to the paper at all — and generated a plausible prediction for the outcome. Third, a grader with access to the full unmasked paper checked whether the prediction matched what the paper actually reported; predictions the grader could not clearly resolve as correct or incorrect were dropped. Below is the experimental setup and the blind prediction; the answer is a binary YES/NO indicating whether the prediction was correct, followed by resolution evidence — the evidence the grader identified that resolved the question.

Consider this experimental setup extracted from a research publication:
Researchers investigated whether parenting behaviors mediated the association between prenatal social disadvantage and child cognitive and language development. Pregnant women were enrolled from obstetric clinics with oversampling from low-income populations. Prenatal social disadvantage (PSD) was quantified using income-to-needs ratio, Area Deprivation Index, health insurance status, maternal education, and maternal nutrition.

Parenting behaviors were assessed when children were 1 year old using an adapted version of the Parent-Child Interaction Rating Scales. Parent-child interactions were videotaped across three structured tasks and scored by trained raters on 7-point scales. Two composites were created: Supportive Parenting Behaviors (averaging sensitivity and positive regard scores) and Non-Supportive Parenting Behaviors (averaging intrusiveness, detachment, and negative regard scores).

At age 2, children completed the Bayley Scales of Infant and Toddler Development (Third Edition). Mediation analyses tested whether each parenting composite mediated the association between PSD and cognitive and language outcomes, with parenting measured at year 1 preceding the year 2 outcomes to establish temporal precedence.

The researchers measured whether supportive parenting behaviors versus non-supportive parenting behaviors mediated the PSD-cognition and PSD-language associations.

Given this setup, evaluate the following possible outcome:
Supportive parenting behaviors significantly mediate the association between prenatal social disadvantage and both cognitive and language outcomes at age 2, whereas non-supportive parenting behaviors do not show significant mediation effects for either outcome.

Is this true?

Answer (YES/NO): YES